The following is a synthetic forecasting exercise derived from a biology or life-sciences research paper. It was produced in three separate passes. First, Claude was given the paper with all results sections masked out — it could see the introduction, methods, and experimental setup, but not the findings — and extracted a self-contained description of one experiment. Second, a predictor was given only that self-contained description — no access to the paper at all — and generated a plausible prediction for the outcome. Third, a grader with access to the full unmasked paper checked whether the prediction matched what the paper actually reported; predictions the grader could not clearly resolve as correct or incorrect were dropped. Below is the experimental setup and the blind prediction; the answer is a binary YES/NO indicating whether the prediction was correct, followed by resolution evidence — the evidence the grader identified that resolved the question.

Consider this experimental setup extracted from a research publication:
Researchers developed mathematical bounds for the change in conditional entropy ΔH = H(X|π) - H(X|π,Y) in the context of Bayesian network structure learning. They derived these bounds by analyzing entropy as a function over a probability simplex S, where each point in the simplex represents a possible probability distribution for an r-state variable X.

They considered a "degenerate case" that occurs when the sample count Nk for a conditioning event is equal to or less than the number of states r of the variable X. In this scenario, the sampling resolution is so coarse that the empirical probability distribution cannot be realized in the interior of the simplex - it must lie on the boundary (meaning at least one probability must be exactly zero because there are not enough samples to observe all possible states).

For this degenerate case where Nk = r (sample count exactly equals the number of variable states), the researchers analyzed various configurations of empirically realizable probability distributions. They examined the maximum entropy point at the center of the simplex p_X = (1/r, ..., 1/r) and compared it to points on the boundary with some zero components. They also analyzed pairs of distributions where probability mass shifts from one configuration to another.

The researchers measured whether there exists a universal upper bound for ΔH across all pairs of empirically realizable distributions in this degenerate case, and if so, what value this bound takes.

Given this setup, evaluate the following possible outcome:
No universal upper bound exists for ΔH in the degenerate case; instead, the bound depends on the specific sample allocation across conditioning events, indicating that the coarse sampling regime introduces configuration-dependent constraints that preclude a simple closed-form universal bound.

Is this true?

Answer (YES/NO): NO